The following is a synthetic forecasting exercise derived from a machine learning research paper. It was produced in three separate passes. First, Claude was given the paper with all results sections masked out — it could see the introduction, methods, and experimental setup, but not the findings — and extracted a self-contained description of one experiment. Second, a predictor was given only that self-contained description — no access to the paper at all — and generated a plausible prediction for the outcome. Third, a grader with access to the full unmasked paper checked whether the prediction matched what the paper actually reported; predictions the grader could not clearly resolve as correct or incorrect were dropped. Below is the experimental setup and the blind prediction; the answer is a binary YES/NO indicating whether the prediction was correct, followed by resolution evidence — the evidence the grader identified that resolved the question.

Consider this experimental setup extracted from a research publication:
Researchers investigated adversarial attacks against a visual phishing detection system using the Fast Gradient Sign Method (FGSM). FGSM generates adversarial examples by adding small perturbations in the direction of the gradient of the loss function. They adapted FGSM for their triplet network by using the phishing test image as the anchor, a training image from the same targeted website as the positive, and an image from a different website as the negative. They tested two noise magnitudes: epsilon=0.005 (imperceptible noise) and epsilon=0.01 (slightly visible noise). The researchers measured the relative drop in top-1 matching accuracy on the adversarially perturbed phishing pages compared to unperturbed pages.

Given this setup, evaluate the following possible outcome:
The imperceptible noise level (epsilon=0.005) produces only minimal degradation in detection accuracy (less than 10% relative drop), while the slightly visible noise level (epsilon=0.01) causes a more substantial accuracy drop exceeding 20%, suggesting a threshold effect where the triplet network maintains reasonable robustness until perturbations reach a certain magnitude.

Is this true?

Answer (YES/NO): NO